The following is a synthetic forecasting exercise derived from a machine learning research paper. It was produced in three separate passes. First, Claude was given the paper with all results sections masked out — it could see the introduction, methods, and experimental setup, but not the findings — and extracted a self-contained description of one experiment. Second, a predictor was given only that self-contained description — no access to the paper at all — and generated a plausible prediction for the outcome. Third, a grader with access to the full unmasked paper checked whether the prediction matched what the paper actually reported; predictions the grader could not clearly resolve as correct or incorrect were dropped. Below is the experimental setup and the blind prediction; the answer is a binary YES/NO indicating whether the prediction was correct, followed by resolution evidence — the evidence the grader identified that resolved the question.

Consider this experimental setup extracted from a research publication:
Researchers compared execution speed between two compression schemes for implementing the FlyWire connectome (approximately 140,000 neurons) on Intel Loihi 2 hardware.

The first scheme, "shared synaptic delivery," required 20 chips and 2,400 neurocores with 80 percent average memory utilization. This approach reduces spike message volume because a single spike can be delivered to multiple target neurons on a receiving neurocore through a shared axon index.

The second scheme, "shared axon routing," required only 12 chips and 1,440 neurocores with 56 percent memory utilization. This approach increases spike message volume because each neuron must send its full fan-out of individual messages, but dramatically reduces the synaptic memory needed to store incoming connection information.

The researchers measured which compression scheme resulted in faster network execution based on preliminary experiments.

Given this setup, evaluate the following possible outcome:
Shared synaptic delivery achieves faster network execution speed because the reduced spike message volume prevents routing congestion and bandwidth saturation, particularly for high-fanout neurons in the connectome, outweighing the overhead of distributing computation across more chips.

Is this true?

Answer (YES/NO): NO